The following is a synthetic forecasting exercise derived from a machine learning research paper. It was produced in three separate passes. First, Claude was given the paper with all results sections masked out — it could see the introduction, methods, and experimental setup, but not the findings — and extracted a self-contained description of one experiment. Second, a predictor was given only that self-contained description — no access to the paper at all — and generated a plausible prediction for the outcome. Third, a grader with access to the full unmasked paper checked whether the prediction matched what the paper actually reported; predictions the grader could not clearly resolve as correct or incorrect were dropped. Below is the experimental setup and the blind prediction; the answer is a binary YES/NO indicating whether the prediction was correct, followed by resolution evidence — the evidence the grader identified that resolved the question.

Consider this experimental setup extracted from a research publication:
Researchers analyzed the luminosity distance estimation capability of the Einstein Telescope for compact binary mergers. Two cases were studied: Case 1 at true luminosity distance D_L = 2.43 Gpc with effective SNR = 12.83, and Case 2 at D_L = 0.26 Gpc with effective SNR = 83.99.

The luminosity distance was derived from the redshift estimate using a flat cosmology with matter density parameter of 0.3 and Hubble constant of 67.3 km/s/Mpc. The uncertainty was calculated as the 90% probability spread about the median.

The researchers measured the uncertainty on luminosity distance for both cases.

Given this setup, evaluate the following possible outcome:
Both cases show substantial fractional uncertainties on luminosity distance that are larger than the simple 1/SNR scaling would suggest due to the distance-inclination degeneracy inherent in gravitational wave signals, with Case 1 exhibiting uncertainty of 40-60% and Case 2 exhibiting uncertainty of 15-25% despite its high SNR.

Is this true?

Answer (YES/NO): NO